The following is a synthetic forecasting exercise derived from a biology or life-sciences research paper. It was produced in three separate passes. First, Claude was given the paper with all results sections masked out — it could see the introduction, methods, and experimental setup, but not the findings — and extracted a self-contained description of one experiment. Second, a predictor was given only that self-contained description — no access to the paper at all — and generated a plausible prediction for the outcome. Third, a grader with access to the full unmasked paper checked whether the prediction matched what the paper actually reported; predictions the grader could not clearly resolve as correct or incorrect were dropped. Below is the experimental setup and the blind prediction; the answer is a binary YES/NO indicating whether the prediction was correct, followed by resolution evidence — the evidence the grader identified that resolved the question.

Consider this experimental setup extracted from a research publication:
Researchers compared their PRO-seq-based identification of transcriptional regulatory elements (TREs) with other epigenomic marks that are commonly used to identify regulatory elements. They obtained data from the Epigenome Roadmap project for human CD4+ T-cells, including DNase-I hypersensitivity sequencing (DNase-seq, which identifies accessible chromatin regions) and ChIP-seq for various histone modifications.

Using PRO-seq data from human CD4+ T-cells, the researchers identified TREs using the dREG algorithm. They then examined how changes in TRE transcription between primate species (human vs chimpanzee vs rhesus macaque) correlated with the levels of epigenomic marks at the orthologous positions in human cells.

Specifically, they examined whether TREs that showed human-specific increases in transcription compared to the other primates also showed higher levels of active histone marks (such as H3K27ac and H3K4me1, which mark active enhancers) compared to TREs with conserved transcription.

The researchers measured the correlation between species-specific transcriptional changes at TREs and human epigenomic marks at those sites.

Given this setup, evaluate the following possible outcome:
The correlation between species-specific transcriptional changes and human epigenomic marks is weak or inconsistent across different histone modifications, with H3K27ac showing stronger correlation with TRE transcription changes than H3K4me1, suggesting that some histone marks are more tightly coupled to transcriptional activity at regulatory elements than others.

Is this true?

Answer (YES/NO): NO